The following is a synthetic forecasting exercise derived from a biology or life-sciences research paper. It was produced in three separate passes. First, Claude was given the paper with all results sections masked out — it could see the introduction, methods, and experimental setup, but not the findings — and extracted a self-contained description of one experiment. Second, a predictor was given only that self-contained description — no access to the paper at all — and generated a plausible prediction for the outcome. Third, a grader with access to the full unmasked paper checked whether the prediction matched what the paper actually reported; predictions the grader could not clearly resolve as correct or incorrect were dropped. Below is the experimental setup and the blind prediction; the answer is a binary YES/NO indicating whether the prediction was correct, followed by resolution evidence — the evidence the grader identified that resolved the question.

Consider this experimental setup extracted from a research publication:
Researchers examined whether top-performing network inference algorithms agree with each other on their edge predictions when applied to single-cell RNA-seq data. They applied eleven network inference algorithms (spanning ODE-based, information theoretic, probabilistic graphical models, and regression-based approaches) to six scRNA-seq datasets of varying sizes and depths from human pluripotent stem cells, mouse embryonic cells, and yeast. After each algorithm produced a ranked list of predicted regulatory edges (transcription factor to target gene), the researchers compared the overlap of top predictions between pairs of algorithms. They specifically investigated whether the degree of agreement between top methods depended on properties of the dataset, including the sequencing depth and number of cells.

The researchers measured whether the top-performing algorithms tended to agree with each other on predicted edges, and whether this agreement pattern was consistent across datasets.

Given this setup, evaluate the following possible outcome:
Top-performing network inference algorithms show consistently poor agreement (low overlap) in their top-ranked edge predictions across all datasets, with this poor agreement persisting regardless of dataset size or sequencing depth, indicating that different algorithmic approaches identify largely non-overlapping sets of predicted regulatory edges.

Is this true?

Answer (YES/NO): NO